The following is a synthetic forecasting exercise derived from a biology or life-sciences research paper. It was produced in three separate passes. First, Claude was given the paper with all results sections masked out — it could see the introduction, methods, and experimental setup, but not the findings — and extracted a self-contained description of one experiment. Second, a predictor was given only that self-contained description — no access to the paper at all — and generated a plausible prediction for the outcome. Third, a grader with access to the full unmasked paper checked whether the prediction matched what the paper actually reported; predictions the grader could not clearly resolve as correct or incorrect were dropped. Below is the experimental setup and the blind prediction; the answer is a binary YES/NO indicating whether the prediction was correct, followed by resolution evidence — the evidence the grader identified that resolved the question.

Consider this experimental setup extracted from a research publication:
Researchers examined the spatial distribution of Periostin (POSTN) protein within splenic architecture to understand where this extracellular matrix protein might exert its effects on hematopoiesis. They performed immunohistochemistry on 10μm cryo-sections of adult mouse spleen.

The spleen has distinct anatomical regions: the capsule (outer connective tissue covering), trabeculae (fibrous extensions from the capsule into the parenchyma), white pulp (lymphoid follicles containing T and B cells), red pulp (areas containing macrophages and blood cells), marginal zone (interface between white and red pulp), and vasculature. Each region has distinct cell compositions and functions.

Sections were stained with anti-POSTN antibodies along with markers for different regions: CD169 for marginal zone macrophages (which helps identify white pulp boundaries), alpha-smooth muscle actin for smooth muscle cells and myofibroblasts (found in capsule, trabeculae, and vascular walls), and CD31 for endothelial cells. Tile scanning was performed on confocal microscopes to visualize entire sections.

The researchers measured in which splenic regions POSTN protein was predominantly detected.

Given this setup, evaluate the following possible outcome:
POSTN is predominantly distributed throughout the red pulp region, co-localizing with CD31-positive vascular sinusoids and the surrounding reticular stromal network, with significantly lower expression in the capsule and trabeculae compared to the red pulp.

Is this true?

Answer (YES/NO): NO